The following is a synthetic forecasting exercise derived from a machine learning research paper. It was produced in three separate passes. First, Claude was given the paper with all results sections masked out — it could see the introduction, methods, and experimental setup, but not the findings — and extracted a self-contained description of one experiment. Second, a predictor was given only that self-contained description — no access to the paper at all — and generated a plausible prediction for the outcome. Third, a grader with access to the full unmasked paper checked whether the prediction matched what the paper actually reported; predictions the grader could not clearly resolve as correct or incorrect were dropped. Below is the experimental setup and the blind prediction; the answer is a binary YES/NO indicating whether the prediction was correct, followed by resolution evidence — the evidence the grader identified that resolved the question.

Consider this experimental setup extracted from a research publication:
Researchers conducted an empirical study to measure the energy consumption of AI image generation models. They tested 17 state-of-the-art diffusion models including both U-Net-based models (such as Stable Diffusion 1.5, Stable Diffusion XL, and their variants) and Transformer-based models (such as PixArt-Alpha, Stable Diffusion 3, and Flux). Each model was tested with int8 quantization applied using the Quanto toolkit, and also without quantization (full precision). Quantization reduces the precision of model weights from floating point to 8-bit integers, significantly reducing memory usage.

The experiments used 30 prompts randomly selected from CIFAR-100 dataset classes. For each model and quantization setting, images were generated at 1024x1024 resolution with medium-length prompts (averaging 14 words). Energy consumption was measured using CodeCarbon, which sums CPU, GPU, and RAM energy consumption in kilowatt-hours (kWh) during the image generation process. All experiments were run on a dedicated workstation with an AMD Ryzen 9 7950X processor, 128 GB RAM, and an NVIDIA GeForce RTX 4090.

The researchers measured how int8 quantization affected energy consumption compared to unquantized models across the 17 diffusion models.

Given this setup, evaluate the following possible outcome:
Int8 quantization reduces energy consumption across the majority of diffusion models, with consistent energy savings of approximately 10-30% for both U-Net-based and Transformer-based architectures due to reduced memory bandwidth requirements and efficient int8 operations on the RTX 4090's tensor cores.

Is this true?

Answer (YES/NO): NO